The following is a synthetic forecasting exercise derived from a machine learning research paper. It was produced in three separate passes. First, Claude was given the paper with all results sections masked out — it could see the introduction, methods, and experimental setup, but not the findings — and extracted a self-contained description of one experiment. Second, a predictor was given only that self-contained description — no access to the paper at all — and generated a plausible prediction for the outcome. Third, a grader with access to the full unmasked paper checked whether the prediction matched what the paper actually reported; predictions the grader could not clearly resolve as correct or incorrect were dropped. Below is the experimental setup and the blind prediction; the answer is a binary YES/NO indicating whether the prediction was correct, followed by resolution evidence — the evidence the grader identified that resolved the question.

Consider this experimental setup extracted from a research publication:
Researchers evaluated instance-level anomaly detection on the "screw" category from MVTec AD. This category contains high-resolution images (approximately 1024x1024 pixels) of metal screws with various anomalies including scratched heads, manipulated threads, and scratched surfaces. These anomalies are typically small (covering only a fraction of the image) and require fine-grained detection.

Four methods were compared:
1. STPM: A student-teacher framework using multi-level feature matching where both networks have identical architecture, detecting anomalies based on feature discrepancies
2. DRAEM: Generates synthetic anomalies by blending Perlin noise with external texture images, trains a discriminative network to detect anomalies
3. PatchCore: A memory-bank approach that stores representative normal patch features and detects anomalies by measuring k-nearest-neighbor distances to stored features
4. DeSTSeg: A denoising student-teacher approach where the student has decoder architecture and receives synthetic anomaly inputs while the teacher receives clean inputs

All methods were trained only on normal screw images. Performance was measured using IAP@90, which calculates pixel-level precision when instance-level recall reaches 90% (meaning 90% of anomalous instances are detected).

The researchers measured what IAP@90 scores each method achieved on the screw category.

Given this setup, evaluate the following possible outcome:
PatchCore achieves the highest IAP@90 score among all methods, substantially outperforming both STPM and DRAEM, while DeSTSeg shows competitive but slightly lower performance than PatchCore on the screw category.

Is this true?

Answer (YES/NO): NO